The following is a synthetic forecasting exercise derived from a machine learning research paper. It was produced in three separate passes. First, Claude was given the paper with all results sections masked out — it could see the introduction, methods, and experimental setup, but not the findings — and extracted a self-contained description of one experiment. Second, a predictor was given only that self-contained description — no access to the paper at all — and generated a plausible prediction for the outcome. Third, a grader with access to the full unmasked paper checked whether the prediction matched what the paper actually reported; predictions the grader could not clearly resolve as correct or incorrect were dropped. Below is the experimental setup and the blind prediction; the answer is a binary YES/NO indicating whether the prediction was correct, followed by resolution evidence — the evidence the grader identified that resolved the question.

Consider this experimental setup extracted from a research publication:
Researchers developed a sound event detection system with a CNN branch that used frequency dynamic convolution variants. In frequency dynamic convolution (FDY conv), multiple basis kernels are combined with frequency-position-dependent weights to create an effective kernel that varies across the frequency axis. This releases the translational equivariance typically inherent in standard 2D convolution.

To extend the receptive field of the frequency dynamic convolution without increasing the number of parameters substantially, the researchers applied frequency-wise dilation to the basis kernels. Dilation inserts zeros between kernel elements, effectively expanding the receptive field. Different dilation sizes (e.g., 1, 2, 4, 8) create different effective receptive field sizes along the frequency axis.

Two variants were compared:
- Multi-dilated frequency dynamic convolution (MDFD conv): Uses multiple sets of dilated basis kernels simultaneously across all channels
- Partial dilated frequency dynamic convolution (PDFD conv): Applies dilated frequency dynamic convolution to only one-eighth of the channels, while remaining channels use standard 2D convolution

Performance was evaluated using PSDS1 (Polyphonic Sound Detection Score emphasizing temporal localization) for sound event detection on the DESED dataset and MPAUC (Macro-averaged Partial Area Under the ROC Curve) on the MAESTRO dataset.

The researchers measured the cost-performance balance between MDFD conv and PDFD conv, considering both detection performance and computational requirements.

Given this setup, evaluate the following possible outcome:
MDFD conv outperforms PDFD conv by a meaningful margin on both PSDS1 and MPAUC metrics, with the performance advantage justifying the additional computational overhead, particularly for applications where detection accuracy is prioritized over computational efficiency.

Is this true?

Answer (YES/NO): NO